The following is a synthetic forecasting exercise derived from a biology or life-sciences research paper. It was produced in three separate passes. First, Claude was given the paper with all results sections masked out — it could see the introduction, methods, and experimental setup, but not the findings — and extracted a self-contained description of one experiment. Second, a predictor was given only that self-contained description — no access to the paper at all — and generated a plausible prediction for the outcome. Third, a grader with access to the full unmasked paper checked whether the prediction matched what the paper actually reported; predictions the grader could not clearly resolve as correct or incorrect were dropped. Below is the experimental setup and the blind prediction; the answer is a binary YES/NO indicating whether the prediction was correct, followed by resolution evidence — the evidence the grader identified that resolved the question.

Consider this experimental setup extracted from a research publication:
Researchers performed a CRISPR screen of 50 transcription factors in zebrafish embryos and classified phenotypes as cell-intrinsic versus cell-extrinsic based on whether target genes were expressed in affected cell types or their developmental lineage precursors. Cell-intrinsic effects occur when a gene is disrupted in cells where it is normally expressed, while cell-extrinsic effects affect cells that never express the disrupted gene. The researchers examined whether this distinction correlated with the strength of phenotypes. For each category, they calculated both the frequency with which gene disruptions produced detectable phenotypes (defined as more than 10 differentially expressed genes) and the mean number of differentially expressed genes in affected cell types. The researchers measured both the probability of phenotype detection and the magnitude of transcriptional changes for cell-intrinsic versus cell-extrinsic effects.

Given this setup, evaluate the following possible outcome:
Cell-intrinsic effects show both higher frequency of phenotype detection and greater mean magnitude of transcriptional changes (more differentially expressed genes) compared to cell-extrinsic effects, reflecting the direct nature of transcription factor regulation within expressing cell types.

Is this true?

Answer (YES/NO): YES